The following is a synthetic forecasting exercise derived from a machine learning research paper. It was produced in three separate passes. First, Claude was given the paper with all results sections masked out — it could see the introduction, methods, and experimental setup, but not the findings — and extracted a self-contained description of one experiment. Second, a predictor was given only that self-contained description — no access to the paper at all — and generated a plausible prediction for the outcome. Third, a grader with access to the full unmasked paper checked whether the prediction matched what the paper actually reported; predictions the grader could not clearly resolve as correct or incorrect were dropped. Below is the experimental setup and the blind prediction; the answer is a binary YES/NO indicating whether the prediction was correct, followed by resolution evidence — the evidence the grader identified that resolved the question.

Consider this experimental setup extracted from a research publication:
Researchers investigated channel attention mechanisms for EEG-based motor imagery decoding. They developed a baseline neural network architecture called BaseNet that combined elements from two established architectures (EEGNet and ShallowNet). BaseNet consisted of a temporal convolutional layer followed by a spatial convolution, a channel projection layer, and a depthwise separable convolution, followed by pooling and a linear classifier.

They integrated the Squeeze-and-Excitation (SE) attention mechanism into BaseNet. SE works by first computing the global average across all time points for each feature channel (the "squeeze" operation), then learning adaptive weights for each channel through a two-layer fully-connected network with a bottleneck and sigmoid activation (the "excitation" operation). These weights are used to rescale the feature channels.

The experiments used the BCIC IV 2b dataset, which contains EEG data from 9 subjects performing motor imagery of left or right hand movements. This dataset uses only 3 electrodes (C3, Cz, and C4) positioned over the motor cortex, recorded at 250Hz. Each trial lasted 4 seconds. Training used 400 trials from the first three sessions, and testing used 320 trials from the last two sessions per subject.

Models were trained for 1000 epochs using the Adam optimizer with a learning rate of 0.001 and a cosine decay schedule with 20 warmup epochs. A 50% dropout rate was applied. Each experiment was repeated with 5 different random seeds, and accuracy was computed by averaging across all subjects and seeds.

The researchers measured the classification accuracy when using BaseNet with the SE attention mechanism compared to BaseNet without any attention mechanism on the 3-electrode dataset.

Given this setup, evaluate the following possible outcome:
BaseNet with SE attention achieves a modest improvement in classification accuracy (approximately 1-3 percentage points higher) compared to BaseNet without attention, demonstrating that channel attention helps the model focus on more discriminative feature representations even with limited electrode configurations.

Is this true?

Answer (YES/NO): NO